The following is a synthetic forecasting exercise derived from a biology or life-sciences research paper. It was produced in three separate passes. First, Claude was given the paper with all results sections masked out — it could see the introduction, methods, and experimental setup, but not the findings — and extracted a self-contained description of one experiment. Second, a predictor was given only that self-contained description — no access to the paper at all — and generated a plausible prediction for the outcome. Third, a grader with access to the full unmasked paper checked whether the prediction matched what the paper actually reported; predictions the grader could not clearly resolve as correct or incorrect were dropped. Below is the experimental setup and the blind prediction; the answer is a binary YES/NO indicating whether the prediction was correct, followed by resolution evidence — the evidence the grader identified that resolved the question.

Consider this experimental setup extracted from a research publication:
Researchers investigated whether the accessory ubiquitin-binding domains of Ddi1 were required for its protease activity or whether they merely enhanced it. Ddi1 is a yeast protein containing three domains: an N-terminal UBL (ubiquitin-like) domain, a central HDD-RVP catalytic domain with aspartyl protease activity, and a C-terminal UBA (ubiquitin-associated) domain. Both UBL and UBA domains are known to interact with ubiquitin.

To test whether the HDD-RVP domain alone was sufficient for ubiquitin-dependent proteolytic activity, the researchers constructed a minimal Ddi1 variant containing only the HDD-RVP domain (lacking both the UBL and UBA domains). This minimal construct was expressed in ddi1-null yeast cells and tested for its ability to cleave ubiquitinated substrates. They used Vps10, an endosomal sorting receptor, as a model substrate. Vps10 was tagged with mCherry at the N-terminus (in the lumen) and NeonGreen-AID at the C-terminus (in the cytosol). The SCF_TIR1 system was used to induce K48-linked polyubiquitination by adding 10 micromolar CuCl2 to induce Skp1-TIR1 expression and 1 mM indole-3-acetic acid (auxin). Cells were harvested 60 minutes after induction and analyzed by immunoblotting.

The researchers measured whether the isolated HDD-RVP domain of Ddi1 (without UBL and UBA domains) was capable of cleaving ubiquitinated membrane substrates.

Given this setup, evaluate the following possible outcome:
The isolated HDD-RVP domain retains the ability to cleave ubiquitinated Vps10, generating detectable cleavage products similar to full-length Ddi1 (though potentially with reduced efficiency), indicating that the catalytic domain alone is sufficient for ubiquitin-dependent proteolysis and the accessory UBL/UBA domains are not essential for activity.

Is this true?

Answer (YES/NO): YES